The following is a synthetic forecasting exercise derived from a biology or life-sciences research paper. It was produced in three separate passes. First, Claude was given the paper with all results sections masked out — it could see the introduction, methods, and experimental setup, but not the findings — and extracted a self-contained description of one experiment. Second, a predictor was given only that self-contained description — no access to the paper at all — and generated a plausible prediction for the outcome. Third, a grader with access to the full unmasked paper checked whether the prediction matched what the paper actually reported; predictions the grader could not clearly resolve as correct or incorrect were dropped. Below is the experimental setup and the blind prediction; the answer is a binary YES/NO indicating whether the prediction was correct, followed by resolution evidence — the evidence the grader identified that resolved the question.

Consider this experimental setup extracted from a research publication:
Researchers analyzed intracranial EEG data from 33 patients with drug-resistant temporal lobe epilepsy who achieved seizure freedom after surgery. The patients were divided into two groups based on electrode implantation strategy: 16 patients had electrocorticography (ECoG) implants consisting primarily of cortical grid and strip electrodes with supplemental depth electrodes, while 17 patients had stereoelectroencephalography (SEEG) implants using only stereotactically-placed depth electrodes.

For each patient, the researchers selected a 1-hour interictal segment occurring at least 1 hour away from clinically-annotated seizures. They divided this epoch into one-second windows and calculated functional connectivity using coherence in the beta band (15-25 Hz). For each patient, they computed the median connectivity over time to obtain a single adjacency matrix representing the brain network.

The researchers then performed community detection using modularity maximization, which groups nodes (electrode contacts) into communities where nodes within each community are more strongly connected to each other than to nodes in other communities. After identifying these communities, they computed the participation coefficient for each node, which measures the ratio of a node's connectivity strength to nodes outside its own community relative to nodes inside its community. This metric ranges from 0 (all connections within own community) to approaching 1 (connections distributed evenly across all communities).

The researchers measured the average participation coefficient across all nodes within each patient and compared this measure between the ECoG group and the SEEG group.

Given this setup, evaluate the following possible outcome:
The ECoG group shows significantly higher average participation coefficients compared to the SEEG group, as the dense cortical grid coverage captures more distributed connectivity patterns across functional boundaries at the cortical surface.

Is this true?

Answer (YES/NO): NO